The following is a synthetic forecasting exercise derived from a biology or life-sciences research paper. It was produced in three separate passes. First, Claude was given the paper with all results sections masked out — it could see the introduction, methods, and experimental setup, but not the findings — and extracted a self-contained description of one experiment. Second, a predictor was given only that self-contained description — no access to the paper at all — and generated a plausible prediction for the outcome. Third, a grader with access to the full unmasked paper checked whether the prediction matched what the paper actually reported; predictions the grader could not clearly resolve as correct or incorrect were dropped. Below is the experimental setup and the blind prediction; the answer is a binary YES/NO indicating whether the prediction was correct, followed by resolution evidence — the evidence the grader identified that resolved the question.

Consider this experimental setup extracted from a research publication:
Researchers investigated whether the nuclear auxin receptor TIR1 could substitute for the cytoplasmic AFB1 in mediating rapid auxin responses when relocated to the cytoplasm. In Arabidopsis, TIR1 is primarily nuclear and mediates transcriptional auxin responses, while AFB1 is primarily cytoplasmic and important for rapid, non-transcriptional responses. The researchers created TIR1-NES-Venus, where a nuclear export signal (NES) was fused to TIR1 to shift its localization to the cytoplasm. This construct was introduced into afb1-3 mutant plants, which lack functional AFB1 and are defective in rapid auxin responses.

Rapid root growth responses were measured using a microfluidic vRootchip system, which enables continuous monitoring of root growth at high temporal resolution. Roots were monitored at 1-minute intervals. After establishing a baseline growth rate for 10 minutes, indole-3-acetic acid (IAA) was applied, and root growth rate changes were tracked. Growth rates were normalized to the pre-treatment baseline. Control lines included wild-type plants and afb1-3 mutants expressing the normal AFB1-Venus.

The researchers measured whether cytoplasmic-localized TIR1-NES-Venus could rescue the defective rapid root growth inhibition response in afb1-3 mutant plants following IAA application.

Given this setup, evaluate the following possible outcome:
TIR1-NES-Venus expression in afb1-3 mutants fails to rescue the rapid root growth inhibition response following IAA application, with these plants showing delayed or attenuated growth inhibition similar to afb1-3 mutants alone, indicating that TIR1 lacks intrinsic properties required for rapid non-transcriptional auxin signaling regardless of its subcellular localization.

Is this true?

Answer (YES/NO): YES